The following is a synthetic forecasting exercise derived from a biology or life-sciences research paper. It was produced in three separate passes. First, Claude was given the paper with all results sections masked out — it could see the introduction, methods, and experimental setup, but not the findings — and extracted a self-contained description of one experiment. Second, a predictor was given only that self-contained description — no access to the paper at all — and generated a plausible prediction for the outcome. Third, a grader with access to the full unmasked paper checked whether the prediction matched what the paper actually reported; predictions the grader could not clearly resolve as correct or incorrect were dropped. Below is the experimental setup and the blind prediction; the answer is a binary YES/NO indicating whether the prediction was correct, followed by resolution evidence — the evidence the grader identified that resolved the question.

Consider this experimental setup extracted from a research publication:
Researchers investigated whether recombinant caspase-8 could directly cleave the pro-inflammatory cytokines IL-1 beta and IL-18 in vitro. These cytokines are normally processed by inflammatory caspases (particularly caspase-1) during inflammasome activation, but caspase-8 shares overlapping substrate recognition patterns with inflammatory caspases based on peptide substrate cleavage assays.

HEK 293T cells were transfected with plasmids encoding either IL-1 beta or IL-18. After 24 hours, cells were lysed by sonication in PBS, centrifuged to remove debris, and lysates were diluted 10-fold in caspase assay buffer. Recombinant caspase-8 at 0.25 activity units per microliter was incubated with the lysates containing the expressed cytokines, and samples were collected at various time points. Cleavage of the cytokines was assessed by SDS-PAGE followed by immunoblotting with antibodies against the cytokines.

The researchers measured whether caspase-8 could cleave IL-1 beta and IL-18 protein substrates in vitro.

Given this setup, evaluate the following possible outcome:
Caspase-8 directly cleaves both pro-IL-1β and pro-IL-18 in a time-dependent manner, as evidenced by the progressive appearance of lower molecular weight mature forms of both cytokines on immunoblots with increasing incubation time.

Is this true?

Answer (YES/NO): NO